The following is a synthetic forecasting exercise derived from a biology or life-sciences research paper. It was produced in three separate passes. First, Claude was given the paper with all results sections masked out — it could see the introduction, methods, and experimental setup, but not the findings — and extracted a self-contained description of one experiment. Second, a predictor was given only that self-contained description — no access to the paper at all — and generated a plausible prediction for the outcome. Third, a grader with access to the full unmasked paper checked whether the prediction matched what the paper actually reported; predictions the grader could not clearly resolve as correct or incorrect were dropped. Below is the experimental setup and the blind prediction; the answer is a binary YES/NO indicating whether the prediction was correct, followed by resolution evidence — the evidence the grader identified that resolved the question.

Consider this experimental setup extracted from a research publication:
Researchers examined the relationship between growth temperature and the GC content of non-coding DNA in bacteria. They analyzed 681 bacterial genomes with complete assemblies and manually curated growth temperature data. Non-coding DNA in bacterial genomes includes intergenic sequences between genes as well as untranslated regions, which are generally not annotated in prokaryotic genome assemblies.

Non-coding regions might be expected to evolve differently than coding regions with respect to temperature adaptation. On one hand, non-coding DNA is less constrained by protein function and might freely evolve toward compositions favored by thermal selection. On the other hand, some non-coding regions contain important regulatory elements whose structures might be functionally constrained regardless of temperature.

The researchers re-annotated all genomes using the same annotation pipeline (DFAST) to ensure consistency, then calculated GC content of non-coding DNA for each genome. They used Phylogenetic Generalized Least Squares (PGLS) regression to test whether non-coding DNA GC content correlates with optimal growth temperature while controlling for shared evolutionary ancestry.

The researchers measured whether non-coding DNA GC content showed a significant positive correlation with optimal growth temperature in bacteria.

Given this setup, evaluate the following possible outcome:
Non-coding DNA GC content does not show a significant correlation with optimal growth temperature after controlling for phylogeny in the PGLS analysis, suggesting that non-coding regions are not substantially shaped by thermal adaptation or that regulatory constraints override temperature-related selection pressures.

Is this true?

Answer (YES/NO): NO